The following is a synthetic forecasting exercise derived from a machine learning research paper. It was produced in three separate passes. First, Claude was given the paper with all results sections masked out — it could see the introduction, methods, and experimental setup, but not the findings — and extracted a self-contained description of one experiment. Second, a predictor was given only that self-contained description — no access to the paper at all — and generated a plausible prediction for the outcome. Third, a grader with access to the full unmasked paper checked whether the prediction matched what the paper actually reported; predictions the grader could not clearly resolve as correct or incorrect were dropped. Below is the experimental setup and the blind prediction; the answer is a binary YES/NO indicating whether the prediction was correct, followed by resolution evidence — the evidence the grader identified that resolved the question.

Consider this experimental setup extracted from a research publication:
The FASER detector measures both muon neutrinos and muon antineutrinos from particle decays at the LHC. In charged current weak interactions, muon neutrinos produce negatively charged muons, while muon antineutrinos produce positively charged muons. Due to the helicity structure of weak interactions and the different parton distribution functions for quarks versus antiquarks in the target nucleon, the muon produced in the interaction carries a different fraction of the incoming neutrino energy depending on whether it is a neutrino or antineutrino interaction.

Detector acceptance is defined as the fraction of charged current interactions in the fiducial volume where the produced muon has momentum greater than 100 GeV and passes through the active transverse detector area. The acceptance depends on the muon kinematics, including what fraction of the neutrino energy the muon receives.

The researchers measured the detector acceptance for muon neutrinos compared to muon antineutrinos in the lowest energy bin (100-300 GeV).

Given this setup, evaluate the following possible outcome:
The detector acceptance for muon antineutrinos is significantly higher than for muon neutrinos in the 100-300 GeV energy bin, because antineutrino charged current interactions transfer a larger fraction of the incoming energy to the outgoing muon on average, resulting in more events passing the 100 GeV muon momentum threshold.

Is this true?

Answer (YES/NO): YES